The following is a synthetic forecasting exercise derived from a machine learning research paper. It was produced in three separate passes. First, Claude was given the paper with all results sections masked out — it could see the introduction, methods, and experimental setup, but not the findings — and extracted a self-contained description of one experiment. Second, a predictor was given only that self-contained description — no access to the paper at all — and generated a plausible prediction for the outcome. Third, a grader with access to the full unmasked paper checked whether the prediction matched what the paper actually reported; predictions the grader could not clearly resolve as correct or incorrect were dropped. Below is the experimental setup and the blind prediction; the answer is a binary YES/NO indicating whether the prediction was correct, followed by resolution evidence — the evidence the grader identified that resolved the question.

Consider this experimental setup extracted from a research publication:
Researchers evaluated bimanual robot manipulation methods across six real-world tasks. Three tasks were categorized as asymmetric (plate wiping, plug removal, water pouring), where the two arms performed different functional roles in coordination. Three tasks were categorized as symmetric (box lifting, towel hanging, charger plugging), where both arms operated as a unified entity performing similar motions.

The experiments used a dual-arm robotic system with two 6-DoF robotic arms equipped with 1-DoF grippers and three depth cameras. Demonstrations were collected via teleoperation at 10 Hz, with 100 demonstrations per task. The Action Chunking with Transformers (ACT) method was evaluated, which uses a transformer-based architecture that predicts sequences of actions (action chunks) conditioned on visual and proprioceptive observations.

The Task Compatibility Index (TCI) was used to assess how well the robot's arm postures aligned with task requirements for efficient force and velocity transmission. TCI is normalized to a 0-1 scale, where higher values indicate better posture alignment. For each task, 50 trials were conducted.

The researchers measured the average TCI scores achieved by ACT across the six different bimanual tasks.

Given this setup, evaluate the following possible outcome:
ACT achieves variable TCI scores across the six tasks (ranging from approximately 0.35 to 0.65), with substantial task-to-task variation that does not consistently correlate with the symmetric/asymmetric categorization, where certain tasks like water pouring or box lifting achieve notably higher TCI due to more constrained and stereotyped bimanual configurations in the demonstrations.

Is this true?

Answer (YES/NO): NO